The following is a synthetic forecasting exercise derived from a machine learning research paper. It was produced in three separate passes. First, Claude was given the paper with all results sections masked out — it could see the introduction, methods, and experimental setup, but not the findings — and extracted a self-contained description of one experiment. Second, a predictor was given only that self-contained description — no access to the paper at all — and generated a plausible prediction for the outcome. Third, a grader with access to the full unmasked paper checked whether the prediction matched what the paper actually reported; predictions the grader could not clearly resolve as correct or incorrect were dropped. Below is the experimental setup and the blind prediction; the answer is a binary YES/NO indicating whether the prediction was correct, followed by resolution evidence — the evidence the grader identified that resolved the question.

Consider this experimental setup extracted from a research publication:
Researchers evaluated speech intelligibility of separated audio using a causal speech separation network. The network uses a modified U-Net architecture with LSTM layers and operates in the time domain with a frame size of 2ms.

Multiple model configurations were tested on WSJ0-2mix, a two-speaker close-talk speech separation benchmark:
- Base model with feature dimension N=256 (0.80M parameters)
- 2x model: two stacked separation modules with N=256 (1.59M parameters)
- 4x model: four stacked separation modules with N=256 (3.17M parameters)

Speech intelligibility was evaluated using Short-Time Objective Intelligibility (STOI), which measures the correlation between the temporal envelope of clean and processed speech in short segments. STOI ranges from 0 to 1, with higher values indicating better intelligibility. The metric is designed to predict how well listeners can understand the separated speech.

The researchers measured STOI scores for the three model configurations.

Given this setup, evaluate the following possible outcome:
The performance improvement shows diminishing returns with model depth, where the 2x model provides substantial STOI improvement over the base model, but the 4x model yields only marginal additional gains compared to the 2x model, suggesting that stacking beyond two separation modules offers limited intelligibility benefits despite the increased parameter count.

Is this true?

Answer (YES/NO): NO